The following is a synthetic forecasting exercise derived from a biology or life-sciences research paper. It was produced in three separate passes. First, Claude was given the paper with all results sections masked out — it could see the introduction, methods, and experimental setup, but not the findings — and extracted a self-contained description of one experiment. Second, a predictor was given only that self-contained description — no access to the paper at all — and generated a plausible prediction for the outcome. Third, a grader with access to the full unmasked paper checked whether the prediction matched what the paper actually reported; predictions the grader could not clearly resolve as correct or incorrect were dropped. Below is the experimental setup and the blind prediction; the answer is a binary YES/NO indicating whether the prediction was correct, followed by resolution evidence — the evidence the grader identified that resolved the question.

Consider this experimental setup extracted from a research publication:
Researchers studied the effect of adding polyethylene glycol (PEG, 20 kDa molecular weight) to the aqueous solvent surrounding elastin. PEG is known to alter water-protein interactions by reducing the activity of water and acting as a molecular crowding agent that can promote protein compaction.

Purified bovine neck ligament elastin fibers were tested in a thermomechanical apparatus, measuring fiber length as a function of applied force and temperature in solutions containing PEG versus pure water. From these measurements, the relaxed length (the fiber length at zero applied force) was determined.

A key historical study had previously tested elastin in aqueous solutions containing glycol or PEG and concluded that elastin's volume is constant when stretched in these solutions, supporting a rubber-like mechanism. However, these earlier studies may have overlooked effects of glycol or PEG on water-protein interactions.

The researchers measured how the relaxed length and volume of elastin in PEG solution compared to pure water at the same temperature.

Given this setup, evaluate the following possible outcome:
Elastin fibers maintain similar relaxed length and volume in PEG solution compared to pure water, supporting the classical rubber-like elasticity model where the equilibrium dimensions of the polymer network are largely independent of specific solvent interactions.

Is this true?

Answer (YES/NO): NO